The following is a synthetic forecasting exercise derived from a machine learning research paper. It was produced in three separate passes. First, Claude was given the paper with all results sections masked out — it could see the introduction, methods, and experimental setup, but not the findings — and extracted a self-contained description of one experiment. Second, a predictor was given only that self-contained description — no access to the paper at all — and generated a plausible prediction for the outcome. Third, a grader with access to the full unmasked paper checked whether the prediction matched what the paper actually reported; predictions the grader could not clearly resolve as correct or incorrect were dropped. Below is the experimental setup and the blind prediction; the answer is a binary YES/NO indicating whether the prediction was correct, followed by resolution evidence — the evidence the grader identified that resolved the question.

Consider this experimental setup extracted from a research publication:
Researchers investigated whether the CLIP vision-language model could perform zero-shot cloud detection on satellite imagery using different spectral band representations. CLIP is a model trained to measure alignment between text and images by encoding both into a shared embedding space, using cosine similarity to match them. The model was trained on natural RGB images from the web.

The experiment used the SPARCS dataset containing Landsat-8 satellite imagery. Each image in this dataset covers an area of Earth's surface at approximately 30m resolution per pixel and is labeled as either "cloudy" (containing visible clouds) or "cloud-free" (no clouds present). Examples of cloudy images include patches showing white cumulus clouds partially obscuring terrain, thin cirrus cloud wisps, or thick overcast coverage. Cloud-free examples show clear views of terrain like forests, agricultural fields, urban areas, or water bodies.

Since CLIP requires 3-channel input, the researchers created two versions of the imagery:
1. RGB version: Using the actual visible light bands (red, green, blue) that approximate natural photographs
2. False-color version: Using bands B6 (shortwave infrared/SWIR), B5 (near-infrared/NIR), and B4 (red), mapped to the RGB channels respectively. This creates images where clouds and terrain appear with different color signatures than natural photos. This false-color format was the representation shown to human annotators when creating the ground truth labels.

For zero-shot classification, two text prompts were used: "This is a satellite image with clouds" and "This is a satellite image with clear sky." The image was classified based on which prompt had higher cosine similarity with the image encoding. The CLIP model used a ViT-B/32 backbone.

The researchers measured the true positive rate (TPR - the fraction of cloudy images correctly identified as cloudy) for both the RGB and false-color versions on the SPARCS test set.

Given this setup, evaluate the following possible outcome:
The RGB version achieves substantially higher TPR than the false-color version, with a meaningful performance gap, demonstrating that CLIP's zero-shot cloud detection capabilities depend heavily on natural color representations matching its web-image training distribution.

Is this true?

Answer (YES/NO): NO